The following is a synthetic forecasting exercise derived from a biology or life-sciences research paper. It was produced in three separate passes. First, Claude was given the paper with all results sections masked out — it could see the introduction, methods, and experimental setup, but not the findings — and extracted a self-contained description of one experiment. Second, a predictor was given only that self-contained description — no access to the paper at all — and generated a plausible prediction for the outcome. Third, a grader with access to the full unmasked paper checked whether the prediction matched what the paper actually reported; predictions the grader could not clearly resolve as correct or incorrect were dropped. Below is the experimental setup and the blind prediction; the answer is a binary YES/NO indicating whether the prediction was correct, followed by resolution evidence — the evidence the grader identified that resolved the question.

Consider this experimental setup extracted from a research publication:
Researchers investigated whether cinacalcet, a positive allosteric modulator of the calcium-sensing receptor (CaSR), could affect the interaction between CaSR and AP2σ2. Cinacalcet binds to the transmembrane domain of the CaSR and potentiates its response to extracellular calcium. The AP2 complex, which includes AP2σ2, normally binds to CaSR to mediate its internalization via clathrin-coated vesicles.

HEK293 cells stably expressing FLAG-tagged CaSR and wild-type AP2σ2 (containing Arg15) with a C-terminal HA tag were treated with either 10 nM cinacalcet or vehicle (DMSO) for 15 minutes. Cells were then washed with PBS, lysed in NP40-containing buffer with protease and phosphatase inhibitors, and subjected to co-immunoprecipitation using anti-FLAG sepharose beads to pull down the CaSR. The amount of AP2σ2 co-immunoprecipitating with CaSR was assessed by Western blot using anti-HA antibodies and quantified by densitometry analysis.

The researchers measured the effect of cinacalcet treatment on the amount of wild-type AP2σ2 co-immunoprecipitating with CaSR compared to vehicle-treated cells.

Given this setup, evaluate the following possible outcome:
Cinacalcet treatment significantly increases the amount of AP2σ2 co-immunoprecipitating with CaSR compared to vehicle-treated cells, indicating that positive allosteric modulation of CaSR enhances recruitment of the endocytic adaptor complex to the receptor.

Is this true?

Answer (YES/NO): NO